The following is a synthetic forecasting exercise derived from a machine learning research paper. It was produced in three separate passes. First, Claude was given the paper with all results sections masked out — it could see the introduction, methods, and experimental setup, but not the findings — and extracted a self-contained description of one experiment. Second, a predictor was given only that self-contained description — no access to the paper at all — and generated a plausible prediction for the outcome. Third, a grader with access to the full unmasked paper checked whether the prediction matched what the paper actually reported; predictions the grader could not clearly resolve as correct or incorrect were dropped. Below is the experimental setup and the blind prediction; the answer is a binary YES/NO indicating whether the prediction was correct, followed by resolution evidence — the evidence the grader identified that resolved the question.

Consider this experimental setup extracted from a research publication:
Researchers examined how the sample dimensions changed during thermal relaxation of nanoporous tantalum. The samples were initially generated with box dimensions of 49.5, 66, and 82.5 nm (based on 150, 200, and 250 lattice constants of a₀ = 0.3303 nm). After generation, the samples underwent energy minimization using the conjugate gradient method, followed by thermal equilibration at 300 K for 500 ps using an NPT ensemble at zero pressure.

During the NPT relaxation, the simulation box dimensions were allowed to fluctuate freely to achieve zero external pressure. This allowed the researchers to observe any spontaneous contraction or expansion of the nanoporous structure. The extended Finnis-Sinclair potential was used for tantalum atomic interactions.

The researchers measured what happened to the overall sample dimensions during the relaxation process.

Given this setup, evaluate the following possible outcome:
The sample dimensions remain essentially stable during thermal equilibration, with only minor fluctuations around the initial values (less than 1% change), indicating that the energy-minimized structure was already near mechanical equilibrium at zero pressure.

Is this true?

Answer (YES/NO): NO